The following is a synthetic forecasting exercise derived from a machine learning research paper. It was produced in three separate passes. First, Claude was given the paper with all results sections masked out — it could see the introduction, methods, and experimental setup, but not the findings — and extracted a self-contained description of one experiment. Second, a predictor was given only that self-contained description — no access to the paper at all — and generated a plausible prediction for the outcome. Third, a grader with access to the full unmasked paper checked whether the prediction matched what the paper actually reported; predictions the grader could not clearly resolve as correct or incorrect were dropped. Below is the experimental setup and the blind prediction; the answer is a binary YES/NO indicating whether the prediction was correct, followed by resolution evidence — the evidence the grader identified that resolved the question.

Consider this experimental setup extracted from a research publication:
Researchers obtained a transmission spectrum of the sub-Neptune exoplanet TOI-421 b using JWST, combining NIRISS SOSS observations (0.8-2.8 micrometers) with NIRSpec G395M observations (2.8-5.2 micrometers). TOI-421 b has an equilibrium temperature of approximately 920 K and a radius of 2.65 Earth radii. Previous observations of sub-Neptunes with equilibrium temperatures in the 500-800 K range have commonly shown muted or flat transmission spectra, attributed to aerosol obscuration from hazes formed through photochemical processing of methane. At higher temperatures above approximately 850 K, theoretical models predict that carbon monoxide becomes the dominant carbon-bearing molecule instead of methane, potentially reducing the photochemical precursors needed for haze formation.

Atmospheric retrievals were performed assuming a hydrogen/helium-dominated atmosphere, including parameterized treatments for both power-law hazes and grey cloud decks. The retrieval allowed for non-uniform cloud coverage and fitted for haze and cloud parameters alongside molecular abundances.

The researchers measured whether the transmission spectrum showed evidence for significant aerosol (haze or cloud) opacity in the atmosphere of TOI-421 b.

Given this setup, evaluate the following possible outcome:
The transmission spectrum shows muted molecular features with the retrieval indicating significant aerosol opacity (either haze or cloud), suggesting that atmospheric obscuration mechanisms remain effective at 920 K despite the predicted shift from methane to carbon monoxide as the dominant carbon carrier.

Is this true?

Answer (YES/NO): NO